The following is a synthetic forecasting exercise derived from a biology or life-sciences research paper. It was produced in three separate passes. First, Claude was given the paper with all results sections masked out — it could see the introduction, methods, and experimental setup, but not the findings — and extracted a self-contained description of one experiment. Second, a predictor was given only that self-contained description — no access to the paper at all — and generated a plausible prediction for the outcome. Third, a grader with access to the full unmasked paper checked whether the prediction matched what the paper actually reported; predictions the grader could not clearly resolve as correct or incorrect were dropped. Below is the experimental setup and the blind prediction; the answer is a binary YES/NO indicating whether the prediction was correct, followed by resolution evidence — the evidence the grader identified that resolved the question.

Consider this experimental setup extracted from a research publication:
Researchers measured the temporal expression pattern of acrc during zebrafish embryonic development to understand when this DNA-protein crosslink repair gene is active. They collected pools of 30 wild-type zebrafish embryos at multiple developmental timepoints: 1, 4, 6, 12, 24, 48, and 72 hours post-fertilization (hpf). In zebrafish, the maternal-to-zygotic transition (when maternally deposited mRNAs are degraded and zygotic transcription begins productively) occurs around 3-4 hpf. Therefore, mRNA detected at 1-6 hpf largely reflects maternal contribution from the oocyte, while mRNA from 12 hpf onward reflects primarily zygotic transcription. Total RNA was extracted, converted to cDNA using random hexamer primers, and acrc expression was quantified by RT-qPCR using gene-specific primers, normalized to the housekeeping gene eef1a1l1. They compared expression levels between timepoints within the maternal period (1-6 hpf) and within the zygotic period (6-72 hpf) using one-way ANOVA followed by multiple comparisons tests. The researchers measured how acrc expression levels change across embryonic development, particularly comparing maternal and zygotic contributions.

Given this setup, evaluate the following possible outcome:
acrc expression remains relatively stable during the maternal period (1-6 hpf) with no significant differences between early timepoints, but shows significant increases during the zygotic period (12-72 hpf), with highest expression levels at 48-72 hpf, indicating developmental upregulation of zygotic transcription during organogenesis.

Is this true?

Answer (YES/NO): NO